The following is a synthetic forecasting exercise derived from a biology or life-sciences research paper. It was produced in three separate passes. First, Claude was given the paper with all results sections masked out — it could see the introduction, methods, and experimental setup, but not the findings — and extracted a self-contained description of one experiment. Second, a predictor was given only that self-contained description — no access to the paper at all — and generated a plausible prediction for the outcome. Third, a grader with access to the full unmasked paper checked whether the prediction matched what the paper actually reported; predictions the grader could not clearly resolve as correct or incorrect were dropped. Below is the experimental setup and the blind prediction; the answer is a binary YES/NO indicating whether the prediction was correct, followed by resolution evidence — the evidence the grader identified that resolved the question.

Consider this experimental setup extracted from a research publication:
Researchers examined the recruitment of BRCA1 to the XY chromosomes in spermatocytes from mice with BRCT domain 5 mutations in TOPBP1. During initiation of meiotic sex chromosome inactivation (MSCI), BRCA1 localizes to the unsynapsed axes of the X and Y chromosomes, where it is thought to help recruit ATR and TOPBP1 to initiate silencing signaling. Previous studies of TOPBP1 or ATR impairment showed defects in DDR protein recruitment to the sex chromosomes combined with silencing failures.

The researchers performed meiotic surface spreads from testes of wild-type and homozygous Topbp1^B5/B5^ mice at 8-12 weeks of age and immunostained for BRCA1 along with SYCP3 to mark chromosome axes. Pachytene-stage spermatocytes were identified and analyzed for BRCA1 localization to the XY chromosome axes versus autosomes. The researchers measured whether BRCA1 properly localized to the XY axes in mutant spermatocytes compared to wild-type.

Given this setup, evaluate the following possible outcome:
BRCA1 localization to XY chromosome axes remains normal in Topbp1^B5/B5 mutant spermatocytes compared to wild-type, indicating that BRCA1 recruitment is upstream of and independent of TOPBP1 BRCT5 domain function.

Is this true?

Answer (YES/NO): YES